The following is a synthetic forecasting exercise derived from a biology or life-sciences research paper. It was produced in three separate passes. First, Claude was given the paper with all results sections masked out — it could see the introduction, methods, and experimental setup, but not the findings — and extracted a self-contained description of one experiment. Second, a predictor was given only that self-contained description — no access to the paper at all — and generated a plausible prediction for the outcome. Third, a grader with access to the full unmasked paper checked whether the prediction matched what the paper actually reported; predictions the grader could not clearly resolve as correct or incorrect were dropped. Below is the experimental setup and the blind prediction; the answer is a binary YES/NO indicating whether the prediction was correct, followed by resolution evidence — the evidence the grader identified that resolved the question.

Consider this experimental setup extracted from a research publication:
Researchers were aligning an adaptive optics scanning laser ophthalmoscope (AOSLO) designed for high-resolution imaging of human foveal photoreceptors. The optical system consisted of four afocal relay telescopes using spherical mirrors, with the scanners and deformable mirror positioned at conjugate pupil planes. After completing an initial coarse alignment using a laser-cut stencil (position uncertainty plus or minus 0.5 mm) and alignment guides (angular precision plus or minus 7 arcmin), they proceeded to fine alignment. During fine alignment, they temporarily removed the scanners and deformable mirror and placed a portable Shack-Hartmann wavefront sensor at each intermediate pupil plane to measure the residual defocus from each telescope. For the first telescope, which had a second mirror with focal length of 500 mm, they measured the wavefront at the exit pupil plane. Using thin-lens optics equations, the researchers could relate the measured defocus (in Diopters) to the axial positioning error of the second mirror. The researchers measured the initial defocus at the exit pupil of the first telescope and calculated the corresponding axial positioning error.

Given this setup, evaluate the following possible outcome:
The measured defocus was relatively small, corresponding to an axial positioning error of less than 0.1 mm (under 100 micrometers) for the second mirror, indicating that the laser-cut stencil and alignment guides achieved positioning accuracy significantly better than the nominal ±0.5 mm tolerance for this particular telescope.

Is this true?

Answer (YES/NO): NO